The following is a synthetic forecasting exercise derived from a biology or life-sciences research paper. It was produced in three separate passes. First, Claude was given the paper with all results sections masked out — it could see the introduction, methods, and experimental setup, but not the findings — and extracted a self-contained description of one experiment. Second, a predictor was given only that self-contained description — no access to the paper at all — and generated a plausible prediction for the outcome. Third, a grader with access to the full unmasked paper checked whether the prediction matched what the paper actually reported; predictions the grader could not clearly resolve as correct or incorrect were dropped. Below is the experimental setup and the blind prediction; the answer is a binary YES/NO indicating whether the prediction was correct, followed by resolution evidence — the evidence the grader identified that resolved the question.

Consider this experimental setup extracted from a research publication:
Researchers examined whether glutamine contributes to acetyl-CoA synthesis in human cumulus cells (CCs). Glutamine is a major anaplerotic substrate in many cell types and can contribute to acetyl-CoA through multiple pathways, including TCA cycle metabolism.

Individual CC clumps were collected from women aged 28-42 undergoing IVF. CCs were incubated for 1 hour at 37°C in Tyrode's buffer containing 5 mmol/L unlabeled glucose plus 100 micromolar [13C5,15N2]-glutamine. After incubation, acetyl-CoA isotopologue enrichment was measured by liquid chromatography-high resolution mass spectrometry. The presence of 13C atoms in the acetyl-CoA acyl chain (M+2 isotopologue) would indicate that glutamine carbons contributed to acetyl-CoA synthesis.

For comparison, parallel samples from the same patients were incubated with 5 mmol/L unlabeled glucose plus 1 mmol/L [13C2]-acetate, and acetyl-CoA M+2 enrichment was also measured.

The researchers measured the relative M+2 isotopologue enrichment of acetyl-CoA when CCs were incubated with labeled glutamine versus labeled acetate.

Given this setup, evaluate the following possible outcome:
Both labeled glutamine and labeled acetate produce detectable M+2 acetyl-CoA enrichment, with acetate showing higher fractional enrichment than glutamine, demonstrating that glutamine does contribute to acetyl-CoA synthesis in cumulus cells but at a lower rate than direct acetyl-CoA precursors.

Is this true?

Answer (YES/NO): YES